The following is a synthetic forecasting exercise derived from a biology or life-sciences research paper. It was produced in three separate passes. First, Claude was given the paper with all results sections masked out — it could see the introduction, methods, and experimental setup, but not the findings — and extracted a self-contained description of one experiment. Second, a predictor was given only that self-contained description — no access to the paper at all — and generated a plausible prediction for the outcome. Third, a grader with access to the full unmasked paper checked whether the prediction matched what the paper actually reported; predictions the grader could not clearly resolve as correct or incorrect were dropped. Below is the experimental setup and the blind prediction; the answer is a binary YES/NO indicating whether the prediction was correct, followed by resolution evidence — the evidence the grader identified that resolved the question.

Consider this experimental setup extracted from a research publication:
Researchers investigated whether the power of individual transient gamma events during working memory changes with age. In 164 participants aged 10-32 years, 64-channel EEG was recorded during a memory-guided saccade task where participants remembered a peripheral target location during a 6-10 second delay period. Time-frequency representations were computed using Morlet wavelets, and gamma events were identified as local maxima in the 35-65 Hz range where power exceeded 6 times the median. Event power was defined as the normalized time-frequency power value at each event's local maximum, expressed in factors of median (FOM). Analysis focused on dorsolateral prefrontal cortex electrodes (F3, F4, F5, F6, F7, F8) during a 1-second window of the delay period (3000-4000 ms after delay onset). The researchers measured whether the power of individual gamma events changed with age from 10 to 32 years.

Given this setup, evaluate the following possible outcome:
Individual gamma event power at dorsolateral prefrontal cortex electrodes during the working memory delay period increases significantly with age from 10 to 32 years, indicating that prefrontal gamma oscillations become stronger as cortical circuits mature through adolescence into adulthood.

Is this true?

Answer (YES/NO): NO